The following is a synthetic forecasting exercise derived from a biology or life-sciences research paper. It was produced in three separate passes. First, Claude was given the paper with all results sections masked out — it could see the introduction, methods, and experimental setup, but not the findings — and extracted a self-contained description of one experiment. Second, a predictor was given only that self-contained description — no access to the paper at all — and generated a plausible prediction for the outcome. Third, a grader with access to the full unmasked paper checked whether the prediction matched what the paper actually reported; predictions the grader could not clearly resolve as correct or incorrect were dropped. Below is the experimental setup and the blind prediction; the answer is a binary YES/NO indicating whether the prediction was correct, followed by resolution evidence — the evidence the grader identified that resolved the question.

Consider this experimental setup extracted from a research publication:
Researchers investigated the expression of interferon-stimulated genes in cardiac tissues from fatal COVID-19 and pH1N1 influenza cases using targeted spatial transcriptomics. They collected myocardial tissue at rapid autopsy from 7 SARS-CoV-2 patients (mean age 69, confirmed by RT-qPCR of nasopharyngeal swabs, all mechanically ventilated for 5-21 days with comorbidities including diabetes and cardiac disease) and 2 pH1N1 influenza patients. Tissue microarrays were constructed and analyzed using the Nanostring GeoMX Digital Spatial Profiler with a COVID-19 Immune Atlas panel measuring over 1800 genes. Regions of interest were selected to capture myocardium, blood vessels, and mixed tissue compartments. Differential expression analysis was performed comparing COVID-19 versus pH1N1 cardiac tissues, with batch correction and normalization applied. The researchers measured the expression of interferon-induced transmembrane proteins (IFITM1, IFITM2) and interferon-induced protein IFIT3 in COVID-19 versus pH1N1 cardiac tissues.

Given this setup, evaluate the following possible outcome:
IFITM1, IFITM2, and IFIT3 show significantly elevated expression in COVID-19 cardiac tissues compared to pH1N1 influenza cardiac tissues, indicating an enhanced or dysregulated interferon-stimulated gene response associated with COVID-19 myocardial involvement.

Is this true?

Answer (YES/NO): NO